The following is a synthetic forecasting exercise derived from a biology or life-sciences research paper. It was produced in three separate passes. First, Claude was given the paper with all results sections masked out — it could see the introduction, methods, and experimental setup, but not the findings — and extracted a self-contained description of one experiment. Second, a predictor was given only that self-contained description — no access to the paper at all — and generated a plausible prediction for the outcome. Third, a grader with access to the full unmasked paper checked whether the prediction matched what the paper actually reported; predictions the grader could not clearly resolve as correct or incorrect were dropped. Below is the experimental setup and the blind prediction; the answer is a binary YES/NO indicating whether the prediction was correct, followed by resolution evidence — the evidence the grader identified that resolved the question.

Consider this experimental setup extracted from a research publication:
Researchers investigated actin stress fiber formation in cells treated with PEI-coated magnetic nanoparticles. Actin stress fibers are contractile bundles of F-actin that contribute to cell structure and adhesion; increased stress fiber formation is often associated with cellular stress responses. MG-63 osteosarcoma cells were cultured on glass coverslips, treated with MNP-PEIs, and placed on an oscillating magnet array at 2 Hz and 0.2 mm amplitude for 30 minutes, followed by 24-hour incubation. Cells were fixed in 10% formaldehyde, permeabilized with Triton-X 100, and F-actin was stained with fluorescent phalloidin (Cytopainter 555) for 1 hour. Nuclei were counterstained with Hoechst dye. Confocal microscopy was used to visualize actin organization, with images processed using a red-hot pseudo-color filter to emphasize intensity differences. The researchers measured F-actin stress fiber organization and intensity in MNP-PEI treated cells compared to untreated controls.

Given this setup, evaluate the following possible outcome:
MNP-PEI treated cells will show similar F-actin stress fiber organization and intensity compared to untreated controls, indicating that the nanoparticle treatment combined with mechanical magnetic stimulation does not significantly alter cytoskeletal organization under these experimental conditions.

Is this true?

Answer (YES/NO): NO